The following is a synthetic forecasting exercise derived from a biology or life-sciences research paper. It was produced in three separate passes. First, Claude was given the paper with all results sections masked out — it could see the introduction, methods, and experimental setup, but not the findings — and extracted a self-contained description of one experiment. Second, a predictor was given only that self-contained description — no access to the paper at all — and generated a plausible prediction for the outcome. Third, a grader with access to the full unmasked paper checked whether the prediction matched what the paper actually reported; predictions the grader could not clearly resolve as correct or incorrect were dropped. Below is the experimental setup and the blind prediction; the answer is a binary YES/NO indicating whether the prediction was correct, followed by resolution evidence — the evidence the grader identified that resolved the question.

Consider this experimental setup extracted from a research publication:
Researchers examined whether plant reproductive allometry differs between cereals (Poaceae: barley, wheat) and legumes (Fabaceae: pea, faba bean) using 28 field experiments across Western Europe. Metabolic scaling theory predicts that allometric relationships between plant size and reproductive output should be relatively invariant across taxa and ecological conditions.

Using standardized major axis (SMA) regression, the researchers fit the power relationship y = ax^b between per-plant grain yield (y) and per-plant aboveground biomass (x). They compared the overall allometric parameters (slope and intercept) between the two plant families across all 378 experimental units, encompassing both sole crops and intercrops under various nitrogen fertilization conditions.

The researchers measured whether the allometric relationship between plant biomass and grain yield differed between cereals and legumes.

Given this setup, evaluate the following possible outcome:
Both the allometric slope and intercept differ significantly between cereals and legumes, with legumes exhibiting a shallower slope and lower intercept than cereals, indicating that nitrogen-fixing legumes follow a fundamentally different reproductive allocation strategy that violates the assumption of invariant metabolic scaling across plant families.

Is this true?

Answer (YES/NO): NO